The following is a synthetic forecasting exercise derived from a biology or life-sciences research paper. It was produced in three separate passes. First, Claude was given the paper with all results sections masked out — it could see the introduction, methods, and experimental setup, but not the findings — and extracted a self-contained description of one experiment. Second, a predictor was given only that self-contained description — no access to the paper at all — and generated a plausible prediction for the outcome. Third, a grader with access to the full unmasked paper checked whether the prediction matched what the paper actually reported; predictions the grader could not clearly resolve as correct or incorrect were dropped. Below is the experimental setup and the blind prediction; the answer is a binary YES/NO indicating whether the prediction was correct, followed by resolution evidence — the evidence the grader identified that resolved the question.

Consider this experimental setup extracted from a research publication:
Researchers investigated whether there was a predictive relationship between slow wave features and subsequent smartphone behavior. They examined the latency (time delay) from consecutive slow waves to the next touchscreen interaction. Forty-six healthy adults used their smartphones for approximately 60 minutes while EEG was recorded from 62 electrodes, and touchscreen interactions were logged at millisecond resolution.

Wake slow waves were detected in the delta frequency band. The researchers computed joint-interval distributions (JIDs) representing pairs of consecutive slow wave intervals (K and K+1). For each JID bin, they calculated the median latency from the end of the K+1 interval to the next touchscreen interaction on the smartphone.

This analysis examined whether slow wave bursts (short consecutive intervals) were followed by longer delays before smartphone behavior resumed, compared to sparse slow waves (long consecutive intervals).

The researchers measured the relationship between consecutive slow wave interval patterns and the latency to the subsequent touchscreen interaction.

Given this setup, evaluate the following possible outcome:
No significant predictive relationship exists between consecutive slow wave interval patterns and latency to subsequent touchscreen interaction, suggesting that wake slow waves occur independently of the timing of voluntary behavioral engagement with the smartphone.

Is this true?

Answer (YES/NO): NO